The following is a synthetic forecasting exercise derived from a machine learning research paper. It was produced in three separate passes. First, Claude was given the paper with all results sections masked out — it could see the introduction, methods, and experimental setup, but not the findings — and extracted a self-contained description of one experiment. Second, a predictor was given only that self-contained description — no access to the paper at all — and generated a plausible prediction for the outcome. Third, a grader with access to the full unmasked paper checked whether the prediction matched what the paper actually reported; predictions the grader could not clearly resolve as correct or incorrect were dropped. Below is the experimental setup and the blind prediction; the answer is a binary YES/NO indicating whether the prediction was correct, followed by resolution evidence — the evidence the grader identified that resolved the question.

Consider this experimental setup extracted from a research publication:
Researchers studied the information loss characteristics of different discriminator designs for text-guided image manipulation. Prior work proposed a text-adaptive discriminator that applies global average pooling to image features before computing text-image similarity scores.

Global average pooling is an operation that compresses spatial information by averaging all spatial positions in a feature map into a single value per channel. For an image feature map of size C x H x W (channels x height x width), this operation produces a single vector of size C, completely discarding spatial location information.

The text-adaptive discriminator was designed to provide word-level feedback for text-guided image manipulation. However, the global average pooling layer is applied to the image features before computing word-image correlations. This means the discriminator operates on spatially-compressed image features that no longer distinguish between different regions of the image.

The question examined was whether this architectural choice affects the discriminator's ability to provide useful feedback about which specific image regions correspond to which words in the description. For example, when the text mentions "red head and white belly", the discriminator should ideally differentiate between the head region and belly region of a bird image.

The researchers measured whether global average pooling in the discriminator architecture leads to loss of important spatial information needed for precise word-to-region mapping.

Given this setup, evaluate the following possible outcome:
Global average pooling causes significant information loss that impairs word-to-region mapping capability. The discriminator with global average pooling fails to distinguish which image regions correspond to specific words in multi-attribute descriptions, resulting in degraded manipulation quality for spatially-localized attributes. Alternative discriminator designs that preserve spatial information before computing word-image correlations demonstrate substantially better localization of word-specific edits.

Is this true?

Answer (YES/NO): YES